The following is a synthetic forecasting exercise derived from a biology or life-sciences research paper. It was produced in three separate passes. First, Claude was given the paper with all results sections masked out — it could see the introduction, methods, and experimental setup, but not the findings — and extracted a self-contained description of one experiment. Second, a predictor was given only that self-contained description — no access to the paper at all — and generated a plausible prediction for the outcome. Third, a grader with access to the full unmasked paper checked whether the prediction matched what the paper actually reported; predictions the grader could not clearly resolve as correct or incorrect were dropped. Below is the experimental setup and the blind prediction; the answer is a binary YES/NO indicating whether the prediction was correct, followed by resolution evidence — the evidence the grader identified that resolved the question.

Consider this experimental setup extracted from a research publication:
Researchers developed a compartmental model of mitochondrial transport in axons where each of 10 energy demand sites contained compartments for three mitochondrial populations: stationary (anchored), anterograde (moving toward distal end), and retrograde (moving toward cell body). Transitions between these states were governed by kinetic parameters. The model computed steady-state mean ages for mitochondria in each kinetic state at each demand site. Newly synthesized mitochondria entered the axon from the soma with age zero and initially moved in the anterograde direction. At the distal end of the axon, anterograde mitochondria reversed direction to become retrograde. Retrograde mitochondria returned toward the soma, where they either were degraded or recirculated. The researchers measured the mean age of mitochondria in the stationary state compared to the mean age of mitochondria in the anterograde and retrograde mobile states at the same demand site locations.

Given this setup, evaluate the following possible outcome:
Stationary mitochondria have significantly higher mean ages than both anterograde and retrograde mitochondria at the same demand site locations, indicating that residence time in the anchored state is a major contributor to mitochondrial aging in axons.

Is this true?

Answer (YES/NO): NO